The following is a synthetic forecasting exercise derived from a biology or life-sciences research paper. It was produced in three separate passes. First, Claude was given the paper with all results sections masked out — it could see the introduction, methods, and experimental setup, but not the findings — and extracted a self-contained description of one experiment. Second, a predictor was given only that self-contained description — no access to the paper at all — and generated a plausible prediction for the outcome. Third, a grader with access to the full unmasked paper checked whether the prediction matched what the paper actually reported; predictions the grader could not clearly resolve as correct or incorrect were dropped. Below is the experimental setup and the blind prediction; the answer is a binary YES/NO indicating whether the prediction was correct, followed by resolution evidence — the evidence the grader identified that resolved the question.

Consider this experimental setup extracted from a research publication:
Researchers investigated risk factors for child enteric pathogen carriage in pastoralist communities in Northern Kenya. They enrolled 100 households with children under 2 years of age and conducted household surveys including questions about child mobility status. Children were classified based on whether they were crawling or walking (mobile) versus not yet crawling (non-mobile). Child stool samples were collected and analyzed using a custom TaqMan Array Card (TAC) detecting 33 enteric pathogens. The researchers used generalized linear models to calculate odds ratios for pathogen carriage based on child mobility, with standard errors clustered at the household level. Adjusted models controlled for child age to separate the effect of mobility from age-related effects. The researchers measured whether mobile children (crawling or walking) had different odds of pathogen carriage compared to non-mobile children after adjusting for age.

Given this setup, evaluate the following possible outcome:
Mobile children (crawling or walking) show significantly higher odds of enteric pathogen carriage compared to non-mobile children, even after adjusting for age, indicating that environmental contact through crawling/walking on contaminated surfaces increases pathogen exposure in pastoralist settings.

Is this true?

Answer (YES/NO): YES